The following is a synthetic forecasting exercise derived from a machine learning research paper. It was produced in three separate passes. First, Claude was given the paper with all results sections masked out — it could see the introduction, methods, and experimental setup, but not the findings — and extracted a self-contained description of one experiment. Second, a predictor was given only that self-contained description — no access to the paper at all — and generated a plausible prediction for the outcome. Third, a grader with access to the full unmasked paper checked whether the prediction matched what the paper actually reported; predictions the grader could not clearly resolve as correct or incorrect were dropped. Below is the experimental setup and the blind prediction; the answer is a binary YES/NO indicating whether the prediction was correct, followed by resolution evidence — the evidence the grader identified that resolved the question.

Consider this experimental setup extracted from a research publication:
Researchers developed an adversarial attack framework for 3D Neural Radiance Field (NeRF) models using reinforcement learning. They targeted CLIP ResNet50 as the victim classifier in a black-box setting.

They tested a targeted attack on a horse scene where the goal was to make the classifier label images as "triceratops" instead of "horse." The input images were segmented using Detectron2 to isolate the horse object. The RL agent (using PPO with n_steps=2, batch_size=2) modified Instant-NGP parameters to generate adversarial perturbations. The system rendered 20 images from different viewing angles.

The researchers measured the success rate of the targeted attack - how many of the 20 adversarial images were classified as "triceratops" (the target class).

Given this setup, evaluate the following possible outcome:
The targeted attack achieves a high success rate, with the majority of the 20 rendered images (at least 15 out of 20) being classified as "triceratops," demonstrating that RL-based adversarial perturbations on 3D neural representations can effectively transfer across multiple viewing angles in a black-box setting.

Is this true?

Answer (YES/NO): NO